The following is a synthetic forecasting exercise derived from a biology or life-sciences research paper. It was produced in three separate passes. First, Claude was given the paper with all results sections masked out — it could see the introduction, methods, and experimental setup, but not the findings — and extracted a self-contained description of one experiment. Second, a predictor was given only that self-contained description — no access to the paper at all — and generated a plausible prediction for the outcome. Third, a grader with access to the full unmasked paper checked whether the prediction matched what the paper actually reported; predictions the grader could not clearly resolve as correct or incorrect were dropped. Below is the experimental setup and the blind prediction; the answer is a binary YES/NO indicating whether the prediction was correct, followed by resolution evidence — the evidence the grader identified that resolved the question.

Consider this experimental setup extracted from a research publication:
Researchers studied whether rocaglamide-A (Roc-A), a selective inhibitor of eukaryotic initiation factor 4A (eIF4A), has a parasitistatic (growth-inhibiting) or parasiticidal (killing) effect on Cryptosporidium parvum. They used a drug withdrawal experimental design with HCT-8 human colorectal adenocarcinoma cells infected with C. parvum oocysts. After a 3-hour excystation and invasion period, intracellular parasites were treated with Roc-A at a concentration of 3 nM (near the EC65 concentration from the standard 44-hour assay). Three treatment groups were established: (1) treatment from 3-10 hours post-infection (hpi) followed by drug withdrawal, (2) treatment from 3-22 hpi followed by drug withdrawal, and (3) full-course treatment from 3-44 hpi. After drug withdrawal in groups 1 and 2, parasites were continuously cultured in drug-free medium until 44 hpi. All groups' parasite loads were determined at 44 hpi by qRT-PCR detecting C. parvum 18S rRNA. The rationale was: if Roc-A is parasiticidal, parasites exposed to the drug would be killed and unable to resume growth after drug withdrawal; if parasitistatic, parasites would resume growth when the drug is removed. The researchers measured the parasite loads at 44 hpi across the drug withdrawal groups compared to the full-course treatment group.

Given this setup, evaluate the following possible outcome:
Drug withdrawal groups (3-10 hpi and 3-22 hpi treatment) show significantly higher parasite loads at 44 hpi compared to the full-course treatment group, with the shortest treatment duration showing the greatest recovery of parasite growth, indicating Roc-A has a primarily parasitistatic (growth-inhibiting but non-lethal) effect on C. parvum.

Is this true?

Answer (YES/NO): NO